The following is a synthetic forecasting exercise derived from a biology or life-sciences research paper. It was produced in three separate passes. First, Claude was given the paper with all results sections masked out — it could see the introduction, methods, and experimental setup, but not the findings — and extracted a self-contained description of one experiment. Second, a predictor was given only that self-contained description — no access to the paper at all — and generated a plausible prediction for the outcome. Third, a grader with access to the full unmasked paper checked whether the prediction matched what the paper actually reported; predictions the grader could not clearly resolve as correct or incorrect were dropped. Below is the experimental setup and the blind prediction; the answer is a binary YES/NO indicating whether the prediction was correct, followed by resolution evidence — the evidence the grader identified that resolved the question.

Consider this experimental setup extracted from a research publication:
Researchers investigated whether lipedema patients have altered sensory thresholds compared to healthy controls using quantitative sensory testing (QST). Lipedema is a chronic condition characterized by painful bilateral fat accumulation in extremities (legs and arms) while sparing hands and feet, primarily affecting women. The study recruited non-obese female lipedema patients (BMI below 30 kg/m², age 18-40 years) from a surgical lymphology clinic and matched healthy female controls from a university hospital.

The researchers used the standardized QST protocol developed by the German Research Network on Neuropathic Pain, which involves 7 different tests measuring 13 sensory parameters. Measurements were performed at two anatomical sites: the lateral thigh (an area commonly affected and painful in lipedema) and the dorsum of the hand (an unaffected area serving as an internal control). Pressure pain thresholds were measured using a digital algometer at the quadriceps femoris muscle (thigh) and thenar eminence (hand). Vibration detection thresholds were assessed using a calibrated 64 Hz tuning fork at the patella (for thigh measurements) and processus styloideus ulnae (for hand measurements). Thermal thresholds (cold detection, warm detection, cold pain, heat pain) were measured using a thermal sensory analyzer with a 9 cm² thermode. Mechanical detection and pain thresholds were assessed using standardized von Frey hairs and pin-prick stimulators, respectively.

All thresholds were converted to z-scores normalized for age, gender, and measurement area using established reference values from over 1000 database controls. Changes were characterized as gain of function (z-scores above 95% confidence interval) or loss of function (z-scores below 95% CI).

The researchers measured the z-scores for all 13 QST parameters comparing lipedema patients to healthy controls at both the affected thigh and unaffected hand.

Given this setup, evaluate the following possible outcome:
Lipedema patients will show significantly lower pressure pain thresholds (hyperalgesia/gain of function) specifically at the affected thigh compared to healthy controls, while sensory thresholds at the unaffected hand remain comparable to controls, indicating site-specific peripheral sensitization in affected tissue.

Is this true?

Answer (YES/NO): YES